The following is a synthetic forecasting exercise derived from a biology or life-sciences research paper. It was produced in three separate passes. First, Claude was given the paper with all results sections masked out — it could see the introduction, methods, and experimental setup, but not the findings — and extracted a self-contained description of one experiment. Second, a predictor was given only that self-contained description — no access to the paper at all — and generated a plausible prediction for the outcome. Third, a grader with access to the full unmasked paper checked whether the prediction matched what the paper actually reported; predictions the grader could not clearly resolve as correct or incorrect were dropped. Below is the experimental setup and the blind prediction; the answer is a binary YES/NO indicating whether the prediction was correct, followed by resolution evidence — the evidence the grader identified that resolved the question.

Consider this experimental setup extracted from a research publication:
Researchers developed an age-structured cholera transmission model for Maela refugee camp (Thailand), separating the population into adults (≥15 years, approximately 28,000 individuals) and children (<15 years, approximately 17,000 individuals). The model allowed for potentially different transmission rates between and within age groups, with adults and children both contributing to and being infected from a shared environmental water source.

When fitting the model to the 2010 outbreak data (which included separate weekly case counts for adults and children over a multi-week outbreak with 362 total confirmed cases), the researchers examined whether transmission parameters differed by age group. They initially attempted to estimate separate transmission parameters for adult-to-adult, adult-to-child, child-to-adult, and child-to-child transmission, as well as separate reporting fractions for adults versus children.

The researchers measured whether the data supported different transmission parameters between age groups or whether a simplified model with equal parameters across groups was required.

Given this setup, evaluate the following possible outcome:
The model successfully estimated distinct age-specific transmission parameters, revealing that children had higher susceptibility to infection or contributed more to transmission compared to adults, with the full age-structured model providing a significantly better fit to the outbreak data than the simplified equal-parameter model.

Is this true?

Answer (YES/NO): NO